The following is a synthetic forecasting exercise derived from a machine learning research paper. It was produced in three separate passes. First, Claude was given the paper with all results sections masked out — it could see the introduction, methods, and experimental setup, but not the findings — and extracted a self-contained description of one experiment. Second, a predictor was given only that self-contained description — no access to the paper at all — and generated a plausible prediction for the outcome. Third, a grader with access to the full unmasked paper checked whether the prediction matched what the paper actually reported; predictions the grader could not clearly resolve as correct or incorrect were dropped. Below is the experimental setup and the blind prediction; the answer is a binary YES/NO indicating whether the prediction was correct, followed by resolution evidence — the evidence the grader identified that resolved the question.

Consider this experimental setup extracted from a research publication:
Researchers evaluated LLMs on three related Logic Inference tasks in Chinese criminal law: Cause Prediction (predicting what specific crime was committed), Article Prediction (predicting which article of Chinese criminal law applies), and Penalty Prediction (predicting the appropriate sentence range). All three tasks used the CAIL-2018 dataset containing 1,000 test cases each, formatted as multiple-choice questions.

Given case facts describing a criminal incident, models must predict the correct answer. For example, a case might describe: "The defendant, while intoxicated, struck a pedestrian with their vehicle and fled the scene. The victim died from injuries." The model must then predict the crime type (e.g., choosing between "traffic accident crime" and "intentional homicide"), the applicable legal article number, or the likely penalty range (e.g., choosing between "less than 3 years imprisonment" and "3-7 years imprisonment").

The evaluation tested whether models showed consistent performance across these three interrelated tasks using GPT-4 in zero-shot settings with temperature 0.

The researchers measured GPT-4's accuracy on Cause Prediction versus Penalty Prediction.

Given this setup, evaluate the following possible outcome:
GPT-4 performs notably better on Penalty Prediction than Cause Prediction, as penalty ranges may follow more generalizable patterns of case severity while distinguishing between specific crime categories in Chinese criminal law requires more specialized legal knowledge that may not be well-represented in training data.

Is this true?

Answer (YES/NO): NO